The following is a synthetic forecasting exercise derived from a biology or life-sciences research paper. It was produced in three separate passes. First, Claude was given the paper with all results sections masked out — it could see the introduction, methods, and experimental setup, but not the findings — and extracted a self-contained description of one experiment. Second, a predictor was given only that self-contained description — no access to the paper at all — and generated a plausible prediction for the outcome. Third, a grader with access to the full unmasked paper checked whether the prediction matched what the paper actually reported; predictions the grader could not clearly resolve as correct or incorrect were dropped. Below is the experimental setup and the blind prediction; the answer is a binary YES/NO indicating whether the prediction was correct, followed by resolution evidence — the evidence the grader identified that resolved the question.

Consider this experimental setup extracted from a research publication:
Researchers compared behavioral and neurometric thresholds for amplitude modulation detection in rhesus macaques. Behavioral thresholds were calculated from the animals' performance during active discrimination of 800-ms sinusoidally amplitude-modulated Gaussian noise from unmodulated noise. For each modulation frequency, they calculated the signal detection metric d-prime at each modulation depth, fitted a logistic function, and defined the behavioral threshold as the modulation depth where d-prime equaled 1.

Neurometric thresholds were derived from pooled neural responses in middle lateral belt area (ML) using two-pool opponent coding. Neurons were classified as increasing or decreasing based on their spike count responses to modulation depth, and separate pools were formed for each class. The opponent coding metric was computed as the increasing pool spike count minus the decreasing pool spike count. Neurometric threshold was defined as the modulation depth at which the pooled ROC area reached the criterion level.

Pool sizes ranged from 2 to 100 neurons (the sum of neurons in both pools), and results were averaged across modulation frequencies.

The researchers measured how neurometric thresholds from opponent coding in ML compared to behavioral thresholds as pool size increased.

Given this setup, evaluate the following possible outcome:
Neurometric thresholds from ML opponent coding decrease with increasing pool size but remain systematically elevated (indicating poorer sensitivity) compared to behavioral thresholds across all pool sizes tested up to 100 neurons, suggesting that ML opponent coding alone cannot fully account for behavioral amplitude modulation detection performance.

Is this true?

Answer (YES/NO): NO